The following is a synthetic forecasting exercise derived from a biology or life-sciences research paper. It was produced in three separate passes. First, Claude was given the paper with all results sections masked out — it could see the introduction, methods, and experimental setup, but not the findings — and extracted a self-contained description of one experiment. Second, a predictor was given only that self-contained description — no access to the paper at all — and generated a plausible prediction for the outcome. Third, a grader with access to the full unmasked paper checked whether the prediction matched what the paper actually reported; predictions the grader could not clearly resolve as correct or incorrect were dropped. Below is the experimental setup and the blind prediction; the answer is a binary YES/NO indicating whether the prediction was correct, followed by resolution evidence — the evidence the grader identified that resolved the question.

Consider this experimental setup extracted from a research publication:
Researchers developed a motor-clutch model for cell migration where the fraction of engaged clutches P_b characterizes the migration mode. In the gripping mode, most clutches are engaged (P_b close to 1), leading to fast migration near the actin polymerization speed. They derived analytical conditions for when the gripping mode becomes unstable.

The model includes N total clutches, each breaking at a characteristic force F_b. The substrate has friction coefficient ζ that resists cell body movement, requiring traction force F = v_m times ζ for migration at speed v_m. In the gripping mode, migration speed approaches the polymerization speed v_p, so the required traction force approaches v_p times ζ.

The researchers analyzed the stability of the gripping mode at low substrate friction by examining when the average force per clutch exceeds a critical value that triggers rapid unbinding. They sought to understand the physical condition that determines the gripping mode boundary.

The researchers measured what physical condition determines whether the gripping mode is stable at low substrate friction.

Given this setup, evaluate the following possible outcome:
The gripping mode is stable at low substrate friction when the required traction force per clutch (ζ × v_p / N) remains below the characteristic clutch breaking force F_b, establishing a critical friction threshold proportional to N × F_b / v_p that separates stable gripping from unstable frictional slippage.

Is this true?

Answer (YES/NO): YES